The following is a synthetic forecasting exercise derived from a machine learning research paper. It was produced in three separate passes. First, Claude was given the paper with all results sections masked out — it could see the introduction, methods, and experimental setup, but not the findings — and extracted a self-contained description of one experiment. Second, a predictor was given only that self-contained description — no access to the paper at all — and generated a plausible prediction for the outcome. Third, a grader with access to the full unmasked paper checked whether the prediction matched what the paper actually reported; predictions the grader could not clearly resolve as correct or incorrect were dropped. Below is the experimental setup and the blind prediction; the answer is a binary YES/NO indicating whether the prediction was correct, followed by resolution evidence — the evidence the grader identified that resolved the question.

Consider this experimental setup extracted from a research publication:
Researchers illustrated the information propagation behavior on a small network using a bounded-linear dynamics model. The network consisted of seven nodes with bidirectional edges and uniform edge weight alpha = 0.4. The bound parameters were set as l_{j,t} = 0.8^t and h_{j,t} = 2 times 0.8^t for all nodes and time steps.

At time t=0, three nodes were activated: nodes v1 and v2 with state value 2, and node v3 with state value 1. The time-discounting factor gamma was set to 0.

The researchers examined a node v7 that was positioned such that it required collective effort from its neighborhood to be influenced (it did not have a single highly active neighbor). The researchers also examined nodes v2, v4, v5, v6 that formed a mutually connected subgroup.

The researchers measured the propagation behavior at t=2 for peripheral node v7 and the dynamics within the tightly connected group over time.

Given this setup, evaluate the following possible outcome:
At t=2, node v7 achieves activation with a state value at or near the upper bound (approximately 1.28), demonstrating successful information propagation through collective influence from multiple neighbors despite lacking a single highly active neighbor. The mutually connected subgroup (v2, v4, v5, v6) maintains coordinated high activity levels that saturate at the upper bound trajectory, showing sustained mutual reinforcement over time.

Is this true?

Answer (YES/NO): NO